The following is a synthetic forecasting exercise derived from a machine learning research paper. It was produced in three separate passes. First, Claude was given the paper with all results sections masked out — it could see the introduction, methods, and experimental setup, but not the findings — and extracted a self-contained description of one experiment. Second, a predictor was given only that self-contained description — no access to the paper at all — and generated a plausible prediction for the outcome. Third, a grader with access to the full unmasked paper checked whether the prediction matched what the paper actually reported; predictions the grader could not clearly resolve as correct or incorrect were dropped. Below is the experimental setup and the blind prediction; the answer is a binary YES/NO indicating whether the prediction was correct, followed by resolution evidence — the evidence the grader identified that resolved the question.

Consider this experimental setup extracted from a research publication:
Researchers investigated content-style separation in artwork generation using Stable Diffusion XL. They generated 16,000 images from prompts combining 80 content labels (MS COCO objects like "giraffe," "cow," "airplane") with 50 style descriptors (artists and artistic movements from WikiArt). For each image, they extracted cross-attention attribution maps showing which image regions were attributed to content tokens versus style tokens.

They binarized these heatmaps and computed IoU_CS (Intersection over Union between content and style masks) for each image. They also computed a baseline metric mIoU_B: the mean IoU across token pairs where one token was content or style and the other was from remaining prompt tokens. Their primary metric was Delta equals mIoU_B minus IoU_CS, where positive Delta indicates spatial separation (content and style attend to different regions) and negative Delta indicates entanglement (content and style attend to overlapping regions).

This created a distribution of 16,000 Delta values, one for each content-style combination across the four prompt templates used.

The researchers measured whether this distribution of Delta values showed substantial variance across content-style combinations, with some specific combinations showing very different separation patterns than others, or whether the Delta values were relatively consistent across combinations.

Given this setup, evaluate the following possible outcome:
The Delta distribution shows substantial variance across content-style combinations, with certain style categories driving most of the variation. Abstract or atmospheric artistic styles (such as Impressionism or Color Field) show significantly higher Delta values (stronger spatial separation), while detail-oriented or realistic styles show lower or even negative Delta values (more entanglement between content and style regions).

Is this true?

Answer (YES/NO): NO